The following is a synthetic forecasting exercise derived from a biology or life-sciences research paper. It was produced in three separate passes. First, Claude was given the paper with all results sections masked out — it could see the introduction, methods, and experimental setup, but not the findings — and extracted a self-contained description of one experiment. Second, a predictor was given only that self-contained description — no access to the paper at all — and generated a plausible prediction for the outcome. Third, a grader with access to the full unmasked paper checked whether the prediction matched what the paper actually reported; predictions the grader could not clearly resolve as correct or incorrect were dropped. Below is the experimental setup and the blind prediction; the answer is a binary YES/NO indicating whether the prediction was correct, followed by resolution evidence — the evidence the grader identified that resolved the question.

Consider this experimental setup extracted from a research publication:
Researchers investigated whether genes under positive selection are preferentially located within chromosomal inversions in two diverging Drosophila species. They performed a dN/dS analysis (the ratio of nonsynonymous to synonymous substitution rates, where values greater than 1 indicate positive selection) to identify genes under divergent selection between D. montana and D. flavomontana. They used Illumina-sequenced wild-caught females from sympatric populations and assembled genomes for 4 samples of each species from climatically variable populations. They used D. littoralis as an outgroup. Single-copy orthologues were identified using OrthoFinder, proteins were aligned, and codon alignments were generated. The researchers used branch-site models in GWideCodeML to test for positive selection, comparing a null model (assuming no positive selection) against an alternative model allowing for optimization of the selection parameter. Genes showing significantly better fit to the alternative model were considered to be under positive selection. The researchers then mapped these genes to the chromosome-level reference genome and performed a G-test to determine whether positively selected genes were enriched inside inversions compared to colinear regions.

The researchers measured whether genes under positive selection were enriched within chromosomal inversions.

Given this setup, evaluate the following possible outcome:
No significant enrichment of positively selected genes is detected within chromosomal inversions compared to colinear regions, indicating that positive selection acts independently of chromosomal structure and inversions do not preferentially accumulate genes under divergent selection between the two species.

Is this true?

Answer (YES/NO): YES